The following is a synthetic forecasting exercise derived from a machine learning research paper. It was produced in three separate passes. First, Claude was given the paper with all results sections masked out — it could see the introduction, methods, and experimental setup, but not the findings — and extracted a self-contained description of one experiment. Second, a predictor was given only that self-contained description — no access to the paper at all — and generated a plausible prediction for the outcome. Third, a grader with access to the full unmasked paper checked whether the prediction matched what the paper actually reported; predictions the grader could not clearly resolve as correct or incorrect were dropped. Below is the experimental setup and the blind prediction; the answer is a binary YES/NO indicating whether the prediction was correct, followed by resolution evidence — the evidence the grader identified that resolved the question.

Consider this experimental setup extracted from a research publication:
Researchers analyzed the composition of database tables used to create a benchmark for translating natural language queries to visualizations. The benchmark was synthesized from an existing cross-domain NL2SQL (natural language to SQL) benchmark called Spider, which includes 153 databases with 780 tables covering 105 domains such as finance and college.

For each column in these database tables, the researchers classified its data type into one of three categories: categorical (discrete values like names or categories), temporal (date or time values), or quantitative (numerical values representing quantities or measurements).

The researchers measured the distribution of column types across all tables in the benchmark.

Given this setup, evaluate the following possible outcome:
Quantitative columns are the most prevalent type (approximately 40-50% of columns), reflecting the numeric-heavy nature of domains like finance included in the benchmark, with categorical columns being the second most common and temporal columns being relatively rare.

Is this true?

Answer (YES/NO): NO